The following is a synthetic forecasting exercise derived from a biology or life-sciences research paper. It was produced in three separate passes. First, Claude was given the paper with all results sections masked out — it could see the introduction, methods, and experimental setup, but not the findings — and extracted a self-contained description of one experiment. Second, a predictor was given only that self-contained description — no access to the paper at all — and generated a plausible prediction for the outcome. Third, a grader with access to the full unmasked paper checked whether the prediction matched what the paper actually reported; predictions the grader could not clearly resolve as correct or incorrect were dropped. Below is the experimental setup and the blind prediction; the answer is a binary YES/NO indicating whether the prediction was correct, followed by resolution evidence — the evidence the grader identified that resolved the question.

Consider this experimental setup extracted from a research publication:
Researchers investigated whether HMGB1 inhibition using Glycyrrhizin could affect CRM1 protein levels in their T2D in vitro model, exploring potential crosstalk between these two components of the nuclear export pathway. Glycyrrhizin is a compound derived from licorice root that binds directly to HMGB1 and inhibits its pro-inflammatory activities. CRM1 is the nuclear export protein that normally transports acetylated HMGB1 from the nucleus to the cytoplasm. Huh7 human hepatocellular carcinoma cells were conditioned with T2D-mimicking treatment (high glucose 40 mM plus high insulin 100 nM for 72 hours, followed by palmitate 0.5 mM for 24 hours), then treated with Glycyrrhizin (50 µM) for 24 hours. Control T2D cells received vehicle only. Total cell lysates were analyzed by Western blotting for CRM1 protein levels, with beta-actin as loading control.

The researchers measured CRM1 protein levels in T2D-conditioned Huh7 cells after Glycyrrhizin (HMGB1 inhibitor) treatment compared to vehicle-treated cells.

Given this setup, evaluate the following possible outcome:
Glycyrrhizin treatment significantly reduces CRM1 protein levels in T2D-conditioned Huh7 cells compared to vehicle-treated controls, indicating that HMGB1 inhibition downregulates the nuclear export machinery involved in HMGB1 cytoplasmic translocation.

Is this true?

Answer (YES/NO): NO